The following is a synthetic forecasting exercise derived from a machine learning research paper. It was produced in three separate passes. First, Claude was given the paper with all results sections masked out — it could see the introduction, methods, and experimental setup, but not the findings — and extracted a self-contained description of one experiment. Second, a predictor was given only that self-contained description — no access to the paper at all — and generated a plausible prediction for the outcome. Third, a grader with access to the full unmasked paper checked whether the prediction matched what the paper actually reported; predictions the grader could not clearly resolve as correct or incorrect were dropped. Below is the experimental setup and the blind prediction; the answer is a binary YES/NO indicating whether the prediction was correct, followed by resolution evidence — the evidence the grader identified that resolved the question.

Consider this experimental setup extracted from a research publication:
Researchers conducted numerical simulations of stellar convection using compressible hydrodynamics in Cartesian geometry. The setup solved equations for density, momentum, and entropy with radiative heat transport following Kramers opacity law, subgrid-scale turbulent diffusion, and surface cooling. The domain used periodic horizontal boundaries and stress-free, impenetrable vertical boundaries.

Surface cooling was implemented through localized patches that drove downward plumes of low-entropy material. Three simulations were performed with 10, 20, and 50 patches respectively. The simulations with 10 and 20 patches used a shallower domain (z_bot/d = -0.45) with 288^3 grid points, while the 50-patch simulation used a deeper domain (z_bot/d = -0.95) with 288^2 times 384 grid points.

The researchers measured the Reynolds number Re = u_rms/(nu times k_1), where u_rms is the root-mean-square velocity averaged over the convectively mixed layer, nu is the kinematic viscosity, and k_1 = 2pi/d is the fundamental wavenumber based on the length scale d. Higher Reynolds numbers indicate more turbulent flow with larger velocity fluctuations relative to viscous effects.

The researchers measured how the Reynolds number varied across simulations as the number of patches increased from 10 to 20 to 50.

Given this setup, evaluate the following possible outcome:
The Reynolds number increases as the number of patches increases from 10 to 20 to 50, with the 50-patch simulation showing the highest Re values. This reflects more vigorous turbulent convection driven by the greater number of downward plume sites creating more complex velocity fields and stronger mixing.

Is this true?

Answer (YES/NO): NO